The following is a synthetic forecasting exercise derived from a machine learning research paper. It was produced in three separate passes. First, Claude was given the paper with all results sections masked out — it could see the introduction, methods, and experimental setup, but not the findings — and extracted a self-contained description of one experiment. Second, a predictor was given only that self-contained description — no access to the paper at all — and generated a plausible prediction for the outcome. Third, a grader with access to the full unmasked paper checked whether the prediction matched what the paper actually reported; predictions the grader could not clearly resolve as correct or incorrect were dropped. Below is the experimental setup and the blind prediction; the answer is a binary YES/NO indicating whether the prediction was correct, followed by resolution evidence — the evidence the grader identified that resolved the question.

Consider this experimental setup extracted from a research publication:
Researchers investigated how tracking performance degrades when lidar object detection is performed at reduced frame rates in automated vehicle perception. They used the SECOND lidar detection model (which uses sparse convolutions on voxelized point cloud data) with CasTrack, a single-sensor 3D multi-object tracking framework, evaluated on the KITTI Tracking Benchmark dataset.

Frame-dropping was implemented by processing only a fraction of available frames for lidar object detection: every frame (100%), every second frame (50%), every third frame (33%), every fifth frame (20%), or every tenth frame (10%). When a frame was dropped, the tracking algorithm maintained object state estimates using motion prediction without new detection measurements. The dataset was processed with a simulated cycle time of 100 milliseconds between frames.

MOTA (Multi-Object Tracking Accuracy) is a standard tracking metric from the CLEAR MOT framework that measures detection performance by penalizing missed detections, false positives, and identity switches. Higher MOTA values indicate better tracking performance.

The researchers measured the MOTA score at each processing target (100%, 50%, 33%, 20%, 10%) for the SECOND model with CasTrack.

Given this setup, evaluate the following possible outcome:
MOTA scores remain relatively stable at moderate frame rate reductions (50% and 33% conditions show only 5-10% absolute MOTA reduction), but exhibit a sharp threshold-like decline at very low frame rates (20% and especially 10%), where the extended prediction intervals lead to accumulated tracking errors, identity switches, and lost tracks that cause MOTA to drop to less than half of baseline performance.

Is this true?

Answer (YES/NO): NO